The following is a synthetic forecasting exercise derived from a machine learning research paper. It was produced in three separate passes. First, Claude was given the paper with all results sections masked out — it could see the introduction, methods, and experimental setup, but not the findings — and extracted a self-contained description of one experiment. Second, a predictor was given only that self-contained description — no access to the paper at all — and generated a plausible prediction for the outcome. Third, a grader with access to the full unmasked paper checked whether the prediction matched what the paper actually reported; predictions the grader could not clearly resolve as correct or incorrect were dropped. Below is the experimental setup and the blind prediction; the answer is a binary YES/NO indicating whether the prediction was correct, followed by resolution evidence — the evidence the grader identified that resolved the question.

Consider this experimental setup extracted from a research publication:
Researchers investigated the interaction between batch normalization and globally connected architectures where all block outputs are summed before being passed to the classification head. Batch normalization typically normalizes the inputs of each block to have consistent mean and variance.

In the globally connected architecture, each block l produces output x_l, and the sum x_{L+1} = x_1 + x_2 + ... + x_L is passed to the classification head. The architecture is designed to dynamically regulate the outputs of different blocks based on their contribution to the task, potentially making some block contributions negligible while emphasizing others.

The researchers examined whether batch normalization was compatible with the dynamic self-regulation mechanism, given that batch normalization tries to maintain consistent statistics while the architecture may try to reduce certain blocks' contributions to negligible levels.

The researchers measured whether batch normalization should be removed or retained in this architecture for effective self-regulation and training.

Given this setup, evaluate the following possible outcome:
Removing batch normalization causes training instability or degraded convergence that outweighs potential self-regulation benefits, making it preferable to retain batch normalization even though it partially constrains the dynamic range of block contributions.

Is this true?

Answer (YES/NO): NO